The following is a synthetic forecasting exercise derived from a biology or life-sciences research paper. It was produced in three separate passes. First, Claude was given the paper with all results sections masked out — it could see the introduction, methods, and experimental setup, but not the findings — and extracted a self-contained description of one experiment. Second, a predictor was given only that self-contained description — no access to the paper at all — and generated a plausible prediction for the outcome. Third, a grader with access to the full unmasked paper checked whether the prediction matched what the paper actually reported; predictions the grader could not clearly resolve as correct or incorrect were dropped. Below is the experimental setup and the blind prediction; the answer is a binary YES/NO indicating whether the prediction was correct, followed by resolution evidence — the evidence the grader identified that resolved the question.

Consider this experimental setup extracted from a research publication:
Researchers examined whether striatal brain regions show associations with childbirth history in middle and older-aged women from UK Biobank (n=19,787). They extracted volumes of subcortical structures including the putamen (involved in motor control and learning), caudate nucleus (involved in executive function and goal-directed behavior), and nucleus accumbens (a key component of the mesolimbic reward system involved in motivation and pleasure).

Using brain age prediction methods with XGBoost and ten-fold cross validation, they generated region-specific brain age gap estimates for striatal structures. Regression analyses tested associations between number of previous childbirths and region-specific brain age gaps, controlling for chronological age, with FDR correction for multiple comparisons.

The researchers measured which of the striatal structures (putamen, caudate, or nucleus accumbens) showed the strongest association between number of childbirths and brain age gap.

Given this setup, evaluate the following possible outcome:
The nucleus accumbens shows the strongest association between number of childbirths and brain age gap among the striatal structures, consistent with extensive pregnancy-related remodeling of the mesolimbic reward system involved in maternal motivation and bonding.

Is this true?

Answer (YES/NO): YES